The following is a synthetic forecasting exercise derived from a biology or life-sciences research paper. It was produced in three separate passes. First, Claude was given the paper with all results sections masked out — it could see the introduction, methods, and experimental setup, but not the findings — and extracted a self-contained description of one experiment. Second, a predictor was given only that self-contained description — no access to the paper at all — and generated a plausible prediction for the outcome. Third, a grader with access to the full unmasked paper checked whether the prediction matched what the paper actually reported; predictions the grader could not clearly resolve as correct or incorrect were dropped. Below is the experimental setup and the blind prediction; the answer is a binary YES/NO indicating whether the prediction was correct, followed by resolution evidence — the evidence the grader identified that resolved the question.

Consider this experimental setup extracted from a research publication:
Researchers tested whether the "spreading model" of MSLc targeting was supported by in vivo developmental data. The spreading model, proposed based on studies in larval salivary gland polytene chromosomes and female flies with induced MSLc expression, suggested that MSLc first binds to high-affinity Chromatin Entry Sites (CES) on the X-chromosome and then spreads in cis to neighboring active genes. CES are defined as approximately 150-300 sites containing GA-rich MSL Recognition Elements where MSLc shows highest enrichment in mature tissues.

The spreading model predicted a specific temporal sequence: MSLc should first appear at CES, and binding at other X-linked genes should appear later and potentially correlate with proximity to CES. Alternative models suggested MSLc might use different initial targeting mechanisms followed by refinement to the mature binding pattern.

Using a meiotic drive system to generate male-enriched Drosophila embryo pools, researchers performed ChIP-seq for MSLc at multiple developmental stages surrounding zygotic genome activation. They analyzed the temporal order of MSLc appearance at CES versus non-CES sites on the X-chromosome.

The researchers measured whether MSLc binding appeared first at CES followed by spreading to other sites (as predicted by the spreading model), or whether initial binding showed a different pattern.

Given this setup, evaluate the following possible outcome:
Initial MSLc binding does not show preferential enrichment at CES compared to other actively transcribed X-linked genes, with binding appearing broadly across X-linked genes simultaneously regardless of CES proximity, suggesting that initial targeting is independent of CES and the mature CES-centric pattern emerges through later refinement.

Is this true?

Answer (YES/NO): NO